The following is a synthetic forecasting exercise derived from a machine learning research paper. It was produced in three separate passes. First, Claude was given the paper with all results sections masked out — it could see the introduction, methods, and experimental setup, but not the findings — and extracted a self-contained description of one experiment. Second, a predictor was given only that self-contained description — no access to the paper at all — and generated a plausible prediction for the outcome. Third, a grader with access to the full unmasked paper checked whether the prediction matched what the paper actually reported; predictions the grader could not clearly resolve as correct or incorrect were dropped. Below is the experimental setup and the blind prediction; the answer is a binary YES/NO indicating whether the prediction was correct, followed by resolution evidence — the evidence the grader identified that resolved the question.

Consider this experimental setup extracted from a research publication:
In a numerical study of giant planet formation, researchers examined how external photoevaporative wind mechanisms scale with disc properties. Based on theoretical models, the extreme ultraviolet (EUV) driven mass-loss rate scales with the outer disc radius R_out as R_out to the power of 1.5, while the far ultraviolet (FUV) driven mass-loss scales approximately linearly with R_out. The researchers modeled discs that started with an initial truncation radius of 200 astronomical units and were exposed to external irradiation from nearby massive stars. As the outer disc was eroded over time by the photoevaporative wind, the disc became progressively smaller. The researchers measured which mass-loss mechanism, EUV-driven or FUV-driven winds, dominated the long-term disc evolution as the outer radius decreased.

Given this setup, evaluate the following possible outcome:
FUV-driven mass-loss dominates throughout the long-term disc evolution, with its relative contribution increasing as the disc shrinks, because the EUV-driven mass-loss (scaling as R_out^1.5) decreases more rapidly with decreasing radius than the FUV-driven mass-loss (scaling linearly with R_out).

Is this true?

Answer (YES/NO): NO